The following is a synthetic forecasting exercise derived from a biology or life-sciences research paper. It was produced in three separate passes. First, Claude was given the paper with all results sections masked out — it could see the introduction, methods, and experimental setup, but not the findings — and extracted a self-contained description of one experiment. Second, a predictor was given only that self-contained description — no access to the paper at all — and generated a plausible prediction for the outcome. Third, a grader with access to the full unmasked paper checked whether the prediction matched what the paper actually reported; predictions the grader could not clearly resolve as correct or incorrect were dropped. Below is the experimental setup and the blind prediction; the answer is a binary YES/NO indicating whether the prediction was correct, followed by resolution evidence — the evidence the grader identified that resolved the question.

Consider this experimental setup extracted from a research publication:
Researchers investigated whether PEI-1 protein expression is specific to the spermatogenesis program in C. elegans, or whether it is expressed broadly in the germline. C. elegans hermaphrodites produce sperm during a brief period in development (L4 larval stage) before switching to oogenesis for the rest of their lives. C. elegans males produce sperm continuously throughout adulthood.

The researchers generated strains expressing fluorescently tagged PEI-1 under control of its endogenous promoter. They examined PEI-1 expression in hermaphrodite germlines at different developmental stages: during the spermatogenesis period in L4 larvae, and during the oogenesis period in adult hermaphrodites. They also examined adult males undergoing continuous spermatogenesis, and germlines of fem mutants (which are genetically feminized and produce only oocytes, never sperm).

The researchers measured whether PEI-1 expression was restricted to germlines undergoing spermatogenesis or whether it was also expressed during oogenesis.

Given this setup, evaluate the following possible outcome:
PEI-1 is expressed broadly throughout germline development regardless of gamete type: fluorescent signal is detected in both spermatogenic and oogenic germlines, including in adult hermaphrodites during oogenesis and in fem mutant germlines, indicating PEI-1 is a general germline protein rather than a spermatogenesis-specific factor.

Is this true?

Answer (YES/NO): NO